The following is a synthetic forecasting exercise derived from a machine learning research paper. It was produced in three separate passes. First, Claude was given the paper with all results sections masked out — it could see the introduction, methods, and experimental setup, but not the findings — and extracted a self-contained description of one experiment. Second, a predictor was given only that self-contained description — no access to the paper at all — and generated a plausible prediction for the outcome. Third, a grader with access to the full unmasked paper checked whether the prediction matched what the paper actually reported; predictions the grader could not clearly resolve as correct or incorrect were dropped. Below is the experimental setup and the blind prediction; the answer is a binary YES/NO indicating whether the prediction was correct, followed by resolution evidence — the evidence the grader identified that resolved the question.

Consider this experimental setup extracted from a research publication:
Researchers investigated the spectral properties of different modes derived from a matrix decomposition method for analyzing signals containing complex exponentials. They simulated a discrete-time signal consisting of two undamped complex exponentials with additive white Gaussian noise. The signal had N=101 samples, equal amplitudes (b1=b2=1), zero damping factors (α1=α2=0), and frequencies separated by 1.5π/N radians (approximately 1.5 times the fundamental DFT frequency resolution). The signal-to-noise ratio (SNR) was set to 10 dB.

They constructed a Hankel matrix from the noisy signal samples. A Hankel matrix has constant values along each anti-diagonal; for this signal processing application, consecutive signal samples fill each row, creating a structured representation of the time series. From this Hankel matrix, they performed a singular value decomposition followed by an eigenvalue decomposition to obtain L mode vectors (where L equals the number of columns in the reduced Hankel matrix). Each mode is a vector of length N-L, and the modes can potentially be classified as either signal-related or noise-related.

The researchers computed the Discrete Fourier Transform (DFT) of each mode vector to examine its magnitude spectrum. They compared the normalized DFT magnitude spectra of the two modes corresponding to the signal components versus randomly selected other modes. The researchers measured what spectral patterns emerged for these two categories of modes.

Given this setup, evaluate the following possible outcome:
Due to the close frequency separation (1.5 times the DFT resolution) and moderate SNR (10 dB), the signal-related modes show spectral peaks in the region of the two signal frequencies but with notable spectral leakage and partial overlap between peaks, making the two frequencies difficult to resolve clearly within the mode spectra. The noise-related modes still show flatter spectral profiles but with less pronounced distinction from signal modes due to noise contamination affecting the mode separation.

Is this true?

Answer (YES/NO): NO